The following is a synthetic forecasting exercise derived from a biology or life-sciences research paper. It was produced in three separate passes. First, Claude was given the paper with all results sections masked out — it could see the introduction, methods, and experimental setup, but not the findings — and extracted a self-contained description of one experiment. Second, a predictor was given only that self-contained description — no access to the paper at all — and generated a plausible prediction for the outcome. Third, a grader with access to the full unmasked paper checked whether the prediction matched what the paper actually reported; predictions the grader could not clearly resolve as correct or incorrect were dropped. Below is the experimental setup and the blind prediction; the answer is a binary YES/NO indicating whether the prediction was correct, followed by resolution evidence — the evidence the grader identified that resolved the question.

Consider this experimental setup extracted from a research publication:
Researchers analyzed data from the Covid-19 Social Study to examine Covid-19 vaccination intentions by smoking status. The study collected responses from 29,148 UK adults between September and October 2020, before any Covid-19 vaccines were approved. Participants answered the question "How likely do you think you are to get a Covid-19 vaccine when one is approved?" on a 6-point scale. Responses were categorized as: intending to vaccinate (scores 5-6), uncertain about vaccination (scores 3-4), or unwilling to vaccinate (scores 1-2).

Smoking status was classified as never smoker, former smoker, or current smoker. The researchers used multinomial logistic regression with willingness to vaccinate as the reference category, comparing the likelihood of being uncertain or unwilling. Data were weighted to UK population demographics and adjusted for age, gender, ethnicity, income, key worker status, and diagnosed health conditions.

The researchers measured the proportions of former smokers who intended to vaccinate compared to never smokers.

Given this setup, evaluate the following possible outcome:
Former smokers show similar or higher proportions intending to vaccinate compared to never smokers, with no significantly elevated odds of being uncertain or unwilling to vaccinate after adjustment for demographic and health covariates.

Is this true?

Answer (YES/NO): NO